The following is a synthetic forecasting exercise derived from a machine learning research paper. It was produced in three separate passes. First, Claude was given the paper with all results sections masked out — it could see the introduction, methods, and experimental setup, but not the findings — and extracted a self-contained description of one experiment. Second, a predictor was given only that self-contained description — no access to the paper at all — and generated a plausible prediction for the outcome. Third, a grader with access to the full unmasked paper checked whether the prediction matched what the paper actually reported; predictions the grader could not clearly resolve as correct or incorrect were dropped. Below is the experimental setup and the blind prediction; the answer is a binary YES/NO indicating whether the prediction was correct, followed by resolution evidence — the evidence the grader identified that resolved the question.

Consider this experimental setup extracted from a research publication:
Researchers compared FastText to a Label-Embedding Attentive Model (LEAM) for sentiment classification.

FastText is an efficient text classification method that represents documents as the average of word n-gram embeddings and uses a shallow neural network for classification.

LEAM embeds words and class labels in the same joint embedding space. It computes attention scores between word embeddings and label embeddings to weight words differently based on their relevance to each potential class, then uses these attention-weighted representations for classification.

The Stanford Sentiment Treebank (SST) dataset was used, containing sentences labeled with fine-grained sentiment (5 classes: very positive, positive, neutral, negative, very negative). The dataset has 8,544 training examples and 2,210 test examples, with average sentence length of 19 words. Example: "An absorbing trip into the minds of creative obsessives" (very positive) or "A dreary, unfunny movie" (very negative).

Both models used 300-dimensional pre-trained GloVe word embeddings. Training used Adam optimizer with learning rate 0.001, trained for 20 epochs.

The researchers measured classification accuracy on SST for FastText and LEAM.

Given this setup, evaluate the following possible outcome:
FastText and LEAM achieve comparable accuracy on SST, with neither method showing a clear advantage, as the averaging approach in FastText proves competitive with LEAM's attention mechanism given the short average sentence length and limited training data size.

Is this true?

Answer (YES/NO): NO